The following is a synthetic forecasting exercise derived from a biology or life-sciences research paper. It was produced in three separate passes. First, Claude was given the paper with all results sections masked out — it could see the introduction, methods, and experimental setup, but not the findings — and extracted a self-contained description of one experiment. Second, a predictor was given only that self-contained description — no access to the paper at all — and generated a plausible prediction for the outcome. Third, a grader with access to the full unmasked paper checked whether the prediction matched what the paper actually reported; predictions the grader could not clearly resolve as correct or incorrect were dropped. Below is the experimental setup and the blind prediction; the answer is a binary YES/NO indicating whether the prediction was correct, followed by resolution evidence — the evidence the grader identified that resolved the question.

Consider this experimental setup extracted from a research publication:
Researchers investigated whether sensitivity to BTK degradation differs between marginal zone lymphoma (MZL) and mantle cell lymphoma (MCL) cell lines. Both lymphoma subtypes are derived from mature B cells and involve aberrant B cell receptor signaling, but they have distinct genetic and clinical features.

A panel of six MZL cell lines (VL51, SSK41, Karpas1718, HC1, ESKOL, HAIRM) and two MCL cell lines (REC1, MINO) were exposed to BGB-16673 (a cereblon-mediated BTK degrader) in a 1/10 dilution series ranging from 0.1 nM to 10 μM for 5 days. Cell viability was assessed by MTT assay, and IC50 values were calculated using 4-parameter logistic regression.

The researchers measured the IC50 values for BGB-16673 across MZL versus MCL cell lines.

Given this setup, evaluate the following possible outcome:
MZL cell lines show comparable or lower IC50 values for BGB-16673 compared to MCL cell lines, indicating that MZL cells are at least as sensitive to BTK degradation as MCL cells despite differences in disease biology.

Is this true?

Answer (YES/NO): NO